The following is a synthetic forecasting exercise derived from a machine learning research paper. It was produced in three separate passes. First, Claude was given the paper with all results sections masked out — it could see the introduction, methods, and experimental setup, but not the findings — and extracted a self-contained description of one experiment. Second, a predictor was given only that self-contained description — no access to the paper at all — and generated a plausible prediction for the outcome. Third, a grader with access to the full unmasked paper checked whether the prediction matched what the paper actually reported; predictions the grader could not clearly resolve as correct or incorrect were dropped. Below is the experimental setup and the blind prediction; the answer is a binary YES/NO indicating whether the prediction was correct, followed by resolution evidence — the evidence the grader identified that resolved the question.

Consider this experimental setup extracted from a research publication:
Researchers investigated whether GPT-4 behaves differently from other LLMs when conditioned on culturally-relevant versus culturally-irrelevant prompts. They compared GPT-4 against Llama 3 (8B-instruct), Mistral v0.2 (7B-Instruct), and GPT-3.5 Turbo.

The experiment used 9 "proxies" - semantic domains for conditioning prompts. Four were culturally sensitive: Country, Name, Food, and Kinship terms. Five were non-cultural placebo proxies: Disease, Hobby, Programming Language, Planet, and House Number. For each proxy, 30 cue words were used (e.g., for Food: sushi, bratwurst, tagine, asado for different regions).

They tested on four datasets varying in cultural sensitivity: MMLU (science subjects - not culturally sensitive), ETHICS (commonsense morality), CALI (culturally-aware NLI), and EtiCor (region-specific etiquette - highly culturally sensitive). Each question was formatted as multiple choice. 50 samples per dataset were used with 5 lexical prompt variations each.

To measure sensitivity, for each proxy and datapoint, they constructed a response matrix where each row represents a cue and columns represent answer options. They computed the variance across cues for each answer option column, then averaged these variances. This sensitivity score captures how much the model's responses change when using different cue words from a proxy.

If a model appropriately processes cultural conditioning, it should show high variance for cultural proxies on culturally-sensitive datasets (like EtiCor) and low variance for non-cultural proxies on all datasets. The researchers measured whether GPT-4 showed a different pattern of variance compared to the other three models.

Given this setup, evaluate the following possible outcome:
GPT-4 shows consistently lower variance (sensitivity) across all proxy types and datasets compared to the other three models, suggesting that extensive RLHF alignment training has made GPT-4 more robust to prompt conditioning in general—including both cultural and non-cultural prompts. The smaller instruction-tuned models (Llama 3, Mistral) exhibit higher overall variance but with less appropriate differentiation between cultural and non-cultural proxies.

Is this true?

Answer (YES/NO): NO